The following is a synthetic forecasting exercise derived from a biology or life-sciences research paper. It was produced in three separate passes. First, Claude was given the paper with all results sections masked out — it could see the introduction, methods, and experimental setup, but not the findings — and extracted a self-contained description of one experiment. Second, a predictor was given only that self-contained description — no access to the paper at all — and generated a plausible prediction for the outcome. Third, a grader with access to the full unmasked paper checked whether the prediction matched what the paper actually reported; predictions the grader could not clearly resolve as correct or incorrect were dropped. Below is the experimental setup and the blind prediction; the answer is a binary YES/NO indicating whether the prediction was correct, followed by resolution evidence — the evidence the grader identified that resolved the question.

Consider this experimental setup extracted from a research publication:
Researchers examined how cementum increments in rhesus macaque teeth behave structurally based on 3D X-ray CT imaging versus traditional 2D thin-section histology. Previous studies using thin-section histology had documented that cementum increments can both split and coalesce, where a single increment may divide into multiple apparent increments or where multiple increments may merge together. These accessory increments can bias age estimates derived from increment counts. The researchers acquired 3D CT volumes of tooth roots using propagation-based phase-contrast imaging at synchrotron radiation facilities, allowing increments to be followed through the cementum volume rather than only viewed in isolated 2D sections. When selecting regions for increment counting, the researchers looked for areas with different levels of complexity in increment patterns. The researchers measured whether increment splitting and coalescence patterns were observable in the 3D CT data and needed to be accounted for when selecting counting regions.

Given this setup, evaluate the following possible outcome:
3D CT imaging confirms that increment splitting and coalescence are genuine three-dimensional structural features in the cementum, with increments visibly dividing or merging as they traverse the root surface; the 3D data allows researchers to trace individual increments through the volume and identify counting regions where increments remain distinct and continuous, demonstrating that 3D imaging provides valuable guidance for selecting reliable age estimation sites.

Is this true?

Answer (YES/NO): YES